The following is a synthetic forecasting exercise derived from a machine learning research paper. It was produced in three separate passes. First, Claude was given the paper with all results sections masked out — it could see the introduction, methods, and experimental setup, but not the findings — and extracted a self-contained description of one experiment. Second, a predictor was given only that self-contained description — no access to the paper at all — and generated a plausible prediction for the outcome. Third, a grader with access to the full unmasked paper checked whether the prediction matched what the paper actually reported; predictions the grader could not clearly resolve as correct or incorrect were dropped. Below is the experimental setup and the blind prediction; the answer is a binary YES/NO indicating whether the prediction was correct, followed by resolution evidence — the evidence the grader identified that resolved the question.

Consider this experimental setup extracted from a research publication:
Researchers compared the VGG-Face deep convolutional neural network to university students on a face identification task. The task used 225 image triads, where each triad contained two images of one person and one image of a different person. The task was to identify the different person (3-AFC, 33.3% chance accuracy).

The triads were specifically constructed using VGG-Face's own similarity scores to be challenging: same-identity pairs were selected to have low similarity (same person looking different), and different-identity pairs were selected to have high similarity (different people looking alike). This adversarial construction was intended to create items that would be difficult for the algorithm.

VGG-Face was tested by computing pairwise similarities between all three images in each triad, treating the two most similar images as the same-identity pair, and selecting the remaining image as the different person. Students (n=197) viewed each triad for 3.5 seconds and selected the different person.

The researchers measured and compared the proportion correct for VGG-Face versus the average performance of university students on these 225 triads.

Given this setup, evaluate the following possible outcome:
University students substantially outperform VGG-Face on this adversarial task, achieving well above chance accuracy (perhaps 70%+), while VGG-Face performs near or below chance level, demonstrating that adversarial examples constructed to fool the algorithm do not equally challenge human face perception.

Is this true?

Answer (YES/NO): YES